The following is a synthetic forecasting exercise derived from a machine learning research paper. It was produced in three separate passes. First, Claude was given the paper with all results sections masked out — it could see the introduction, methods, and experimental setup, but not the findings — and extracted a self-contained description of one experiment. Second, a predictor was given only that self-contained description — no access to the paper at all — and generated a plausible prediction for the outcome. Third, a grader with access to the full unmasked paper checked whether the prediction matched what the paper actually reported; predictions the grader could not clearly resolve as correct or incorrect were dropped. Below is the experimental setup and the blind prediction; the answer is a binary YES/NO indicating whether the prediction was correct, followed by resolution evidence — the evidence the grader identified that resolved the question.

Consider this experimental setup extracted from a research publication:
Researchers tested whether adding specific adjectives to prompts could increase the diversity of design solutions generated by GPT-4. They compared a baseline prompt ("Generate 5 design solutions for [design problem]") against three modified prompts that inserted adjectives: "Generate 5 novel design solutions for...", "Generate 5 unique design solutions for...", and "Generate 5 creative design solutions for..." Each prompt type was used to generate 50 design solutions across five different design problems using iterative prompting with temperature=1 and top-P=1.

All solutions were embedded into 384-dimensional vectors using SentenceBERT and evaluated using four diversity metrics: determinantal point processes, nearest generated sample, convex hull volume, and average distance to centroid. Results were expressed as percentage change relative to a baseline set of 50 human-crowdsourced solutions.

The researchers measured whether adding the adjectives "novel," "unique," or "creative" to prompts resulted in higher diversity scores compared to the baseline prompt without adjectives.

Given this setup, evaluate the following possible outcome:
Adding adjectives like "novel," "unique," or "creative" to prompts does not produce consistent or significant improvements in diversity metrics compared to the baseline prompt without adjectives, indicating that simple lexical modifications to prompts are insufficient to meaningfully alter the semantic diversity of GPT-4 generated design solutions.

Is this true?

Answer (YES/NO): YES